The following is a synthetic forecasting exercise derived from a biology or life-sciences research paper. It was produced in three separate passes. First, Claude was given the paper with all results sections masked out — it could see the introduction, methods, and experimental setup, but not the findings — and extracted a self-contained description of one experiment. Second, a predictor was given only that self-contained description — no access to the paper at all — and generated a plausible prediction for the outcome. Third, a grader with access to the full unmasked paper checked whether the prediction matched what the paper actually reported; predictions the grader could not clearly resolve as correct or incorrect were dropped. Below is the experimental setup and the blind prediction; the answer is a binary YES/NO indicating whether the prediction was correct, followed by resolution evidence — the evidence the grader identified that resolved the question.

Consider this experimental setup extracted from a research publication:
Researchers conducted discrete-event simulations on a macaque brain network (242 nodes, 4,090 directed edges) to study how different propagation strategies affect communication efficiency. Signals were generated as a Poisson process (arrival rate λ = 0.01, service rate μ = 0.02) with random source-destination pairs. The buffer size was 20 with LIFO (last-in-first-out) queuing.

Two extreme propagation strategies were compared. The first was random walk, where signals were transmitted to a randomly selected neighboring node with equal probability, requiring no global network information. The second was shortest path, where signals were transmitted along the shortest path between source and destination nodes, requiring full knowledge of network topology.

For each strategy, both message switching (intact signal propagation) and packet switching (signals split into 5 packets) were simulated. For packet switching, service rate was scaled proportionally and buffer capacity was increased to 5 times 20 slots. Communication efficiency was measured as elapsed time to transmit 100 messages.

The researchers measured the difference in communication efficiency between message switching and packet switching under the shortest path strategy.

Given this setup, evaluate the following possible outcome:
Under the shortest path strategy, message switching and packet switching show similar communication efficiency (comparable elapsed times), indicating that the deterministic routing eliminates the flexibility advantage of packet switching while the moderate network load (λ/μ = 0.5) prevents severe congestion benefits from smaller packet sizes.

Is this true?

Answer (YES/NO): YES